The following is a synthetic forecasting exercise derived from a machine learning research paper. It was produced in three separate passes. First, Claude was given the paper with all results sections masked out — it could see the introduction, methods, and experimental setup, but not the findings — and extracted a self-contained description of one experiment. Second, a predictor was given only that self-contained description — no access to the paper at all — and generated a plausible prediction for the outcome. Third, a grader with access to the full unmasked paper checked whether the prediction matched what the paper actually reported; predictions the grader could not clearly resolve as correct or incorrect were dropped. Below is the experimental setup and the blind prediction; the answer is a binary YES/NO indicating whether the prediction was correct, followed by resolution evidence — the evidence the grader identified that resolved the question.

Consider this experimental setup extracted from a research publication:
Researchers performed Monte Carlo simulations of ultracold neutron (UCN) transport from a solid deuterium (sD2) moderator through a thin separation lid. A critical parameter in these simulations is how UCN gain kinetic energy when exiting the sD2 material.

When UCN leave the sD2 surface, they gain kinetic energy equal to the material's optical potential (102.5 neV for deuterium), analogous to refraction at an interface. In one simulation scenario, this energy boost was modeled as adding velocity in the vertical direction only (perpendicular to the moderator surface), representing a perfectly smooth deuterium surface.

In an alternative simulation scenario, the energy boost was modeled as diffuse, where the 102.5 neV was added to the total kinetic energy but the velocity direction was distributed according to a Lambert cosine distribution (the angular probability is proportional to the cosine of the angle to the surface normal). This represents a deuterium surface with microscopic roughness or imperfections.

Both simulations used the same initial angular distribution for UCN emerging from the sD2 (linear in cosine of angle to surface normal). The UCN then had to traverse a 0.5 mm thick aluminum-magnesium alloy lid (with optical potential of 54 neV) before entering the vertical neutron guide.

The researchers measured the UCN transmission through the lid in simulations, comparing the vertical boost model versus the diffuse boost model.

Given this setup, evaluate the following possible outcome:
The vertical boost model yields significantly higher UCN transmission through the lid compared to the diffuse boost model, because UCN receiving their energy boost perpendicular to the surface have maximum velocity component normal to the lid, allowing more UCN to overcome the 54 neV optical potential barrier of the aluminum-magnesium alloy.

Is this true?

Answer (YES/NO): YES